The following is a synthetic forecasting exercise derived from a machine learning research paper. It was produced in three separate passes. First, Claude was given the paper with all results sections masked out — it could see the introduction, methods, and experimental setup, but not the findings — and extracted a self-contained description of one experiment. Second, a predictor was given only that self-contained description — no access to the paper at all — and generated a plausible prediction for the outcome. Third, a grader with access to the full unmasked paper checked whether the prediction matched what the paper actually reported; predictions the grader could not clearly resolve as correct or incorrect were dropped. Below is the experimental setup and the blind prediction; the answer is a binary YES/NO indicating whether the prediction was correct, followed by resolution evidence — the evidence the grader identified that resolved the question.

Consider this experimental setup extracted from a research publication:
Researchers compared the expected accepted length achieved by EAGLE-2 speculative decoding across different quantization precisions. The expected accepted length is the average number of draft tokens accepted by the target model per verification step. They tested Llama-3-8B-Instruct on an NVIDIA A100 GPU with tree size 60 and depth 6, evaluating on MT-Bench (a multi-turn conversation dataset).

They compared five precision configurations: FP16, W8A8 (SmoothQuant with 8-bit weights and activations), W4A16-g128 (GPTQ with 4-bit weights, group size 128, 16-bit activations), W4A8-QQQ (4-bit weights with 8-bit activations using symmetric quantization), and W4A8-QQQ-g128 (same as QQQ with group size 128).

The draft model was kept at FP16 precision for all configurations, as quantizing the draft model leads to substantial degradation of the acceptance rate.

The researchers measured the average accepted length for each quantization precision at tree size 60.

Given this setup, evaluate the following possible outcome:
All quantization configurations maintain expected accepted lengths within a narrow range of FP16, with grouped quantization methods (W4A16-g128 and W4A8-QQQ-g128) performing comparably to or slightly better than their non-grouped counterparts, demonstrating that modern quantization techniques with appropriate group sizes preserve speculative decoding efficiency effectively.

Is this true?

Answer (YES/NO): NO